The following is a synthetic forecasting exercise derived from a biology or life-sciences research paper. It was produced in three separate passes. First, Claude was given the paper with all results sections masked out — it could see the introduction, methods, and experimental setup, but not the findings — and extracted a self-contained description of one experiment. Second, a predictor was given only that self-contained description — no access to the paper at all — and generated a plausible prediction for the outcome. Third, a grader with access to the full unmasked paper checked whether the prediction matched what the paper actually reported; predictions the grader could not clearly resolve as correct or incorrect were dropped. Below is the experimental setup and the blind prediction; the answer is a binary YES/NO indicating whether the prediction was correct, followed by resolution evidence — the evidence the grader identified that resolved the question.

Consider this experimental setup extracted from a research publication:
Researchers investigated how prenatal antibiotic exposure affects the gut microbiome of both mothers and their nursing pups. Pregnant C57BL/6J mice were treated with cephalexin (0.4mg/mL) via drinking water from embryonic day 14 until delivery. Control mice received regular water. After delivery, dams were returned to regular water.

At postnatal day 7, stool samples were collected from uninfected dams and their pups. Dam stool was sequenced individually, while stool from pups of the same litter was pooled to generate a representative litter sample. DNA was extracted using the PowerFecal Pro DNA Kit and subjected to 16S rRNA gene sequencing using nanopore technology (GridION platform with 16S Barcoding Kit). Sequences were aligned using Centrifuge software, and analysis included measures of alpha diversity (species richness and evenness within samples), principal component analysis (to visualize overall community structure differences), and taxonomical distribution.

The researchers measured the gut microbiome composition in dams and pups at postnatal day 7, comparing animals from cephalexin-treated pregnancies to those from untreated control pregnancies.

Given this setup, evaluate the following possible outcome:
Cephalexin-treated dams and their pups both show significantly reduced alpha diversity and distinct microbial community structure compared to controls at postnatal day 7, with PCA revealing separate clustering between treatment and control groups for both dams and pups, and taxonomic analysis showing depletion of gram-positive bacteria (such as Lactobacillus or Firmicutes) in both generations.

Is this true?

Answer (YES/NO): NO